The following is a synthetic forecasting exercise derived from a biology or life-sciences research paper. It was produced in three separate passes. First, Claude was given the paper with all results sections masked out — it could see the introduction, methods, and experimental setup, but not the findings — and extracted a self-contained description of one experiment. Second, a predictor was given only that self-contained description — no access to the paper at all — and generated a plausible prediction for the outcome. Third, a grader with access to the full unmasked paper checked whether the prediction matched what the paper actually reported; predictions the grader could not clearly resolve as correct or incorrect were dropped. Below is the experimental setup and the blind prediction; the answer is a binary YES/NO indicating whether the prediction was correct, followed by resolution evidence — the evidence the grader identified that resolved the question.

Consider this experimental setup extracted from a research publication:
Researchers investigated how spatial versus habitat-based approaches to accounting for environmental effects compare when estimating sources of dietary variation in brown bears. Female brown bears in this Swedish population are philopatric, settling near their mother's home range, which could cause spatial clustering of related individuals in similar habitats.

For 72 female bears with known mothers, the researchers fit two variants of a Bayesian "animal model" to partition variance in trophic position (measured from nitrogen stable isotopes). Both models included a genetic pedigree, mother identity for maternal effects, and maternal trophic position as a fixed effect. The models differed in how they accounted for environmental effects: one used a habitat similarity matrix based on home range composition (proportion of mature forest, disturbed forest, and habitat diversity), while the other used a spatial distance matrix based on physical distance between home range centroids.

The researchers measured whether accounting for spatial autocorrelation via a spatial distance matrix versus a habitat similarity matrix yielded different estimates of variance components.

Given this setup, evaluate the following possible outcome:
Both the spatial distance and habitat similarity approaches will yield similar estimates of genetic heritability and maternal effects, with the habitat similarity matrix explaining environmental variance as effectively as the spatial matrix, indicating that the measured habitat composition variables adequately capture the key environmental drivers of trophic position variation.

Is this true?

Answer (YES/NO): NO